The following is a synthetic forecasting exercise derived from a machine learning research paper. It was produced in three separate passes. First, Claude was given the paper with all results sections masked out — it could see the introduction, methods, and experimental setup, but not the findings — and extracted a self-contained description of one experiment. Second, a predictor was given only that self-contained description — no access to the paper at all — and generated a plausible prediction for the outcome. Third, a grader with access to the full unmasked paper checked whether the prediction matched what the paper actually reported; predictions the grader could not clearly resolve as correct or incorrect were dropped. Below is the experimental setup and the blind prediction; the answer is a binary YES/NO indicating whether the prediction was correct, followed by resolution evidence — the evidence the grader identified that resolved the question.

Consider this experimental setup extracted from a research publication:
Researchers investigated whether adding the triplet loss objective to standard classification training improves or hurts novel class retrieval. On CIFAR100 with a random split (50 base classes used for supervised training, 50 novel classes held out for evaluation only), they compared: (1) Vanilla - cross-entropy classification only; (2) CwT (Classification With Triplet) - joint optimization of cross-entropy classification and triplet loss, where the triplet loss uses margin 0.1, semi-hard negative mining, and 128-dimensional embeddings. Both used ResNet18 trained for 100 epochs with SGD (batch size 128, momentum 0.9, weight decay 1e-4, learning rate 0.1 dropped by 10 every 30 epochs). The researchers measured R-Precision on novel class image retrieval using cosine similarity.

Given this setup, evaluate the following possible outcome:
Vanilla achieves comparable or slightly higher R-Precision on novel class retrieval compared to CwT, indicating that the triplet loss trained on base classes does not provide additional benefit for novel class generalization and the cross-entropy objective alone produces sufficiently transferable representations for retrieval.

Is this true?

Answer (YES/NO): YES